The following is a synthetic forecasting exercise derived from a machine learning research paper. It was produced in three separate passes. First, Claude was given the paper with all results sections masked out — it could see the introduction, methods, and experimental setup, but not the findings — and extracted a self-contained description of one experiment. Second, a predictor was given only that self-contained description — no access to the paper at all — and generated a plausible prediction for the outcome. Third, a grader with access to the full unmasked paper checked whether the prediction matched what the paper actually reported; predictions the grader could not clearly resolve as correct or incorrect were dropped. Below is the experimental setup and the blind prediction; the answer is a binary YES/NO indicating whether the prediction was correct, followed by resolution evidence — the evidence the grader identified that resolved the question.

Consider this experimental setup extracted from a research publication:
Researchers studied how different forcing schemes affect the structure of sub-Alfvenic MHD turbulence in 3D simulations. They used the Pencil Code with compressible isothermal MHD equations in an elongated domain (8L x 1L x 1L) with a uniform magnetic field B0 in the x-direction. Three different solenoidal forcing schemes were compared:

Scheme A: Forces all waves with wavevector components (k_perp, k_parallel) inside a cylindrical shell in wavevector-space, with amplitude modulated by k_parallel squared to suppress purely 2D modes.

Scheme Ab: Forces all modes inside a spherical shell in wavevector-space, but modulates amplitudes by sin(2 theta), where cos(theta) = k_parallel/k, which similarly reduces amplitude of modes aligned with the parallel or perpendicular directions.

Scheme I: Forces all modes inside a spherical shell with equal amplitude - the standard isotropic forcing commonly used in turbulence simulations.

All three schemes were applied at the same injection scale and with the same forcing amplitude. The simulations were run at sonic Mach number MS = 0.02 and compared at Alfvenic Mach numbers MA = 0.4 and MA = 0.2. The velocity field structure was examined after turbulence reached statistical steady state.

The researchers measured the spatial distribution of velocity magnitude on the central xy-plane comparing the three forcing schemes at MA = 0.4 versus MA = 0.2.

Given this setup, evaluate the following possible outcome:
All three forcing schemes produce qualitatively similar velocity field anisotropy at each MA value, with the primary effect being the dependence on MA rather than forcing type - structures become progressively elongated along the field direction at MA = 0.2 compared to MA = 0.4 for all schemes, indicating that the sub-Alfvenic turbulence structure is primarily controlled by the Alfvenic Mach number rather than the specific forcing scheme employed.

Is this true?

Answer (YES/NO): NO